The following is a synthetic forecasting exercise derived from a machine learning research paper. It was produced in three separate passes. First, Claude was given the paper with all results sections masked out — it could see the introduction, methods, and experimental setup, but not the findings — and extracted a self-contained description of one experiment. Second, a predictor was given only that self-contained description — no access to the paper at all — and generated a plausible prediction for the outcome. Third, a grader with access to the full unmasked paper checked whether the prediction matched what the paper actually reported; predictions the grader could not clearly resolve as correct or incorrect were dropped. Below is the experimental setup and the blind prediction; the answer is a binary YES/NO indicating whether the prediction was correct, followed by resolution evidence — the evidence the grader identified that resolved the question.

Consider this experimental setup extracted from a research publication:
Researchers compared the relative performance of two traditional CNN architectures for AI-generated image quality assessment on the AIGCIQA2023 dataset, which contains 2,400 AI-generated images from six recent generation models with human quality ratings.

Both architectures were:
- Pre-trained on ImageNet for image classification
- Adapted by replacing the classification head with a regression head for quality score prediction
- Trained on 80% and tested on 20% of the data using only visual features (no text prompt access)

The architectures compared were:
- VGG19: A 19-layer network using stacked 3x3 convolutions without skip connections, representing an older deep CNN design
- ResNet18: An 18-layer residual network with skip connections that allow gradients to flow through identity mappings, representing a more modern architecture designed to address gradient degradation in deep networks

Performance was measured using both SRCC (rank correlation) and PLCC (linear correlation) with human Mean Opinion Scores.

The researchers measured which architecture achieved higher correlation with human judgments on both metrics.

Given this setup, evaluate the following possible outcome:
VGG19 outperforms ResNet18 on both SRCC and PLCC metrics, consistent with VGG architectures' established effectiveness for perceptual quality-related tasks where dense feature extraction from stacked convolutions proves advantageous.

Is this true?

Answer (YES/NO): YES